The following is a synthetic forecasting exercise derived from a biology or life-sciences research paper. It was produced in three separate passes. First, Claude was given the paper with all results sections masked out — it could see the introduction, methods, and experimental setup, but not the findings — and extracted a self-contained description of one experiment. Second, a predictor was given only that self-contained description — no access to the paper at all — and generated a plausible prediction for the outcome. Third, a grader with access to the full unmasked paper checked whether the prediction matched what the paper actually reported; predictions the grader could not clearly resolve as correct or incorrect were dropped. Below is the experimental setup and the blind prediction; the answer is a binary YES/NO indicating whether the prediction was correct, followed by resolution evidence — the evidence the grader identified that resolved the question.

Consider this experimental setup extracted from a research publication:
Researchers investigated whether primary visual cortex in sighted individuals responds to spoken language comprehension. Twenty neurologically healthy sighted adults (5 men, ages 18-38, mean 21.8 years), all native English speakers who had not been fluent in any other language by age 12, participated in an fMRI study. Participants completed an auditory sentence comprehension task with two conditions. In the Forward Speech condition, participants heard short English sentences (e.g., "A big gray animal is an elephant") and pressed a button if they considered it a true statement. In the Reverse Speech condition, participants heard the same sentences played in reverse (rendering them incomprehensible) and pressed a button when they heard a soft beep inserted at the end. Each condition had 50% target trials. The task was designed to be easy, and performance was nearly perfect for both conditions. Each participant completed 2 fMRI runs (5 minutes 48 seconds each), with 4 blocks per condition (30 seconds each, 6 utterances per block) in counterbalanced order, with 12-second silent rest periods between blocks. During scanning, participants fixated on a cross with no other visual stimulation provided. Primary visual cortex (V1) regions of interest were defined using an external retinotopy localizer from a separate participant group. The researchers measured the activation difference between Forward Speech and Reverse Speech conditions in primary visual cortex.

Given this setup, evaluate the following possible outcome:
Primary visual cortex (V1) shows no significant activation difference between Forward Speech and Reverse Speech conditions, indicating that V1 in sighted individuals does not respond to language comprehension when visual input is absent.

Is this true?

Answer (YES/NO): NO